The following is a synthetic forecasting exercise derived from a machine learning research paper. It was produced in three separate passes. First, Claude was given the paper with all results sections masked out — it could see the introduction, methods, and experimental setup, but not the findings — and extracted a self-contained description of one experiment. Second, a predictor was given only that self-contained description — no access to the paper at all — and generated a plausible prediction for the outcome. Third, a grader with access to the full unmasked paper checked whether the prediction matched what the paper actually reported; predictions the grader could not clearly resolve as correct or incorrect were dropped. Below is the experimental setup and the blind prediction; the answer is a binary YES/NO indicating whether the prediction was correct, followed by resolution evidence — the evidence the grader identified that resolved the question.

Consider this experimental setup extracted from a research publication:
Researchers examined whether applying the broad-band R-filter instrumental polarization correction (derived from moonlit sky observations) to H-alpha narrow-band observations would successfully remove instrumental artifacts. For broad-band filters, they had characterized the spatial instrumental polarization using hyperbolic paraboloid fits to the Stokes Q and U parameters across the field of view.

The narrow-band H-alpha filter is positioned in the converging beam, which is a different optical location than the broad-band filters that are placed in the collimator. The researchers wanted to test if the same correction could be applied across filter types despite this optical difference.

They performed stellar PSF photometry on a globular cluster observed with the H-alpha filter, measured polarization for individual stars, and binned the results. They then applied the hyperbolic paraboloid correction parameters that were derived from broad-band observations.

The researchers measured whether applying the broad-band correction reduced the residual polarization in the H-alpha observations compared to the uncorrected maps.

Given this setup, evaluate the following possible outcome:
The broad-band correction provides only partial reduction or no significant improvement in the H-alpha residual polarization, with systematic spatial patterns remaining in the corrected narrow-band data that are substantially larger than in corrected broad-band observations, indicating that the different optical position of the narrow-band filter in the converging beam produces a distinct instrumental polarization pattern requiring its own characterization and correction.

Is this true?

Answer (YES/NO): NO